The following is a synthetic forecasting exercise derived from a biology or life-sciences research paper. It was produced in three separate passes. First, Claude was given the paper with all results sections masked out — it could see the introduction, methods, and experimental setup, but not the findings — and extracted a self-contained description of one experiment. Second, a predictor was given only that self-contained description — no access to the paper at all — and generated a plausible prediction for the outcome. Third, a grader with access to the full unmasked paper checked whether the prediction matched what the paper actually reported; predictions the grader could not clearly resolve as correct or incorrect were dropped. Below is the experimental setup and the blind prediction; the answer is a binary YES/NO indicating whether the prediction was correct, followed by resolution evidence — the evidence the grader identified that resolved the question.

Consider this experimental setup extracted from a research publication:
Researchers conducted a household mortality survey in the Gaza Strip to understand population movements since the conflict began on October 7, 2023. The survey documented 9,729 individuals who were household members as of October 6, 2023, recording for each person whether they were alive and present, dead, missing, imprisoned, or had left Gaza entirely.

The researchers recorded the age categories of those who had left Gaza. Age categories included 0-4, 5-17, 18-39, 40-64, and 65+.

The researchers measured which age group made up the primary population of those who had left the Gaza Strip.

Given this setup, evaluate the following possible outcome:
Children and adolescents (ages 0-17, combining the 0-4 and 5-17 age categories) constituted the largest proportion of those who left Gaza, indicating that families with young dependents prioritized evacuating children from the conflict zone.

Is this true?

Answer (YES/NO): NO